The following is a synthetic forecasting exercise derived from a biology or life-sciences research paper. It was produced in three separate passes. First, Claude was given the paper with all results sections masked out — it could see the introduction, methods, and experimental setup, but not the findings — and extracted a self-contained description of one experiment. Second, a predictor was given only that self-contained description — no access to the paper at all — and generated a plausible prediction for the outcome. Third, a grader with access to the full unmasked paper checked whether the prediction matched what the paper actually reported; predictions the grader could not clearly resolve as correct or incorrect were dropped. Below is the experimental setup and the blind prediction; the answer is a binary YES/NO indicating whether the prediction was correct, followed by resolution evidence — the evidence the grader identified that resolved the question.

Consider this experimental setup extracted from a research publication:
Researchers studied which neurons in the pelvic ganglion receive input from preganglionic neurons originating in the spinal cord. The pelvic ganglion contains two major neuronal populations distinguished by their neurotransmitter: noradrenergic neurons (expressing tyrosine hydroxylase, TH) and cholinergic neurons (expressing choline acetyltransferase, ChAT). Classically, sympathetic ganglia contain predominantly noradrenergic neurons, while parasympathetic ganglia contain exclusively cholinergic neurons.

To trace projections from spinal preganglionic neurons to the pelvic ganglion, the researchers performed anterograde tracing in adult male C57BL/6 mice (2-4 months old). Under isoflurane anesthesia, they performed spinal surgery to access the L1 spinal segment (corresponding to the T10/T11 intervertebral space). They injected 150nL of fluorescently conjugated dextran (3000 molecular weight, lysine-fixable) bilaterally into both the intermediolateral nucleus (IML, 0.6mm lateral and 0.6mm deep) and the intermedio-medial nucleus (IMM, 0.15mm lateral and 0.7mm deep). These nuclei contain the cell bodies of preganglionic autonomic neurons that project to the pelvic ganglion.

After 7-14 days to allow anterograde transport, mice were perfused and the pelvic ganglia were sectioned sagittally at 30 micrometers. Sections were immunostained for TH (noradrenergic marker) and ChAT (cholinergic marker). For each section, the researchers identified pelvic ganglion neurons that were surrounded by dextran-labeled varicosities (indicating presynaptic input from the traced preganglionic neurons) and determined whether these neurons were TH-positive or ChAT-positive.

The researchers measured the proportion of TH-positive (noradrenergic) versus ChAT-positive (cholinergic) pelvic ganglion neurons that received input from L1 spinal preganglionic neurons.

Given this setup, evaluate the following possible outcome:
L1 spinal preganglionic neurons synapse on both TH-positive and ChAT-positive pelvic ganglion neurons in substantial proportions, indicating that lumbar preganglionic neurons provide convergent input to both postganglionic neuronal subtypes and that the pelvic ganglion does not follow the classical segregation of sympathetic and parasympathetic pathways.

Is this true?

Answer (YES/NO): YES